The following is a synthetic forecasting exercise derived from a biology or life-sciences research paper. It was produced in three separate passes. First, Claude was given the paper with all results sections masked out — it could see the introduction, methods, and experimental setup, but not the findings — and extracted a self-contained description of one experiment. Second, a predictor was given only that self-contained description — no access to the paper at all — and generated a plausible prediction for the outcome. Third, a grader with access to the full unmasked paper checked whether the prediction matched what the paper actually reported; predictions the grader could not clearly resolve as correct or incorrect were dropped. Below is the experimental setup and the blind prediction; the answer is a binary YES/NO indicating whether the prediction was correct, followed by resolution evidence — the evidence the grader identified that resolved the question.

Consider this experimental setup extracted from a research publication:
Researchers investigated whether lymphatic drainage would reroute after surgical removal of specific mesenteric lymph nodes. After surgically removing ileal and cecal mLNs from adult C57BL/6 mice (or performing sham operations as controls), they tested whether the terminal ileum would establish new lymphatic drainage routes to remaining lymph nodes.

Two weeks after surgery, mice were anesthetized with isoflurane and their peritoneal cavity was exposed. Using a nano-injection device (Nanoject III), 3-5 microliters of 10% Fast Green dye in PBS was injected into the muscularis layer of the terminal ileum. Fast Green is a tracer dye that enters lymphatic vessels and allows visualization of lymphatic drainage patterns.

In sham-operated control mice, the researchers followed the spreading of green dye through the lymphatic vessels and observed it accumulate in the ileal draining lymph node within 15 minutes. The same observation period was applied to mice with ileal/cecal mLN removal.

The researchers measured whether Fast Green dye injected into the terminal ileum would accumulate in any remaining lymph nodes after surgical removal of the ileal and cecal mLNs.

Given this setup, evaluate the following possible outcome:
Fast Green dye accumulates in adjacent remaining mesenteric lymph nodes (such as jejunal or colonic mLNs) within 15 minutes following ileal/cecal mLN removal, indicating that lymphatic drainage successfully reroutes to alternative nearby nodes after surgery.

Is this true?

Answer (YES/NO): NO